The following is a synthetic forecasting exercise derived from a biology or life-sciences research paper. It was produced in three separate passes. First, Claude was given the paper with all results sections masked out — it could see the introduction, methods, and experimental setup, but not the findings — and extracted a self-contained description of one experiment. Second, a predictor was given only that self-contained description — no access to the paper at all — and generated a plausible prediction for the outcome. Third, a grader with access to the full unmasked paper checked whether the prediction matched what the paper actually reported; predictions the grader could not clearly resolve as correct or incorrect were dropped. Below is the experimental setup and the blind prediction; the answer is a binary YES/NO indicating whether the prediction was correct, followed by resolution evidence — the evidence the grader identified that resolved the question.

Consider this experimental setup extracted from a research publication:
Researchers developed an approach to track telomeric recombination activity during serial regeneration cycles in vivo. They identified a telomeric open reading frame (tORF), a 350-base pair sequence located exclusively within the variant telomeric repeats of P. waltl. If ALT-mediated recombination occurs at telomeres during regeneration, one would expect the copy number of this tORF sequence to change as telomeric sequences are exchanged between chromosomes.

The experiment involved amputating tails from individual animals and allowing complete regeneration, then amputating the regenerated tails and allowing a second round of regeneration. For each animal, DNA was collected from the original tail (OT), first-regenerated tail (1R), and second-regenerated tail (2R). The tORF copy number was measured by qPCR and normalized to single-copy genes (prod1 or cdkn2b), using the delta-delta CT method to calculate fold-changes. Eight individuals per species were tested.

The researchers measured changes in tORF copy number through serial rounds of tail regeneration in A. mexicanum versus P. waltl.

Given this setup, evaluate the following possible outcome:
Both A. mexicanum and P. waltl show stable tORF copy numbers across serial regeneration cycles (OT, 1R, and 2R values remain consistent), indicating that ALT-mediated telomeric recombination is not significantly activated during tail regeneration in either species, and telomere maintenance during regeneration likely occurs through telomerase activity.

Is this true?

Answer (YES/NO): NO